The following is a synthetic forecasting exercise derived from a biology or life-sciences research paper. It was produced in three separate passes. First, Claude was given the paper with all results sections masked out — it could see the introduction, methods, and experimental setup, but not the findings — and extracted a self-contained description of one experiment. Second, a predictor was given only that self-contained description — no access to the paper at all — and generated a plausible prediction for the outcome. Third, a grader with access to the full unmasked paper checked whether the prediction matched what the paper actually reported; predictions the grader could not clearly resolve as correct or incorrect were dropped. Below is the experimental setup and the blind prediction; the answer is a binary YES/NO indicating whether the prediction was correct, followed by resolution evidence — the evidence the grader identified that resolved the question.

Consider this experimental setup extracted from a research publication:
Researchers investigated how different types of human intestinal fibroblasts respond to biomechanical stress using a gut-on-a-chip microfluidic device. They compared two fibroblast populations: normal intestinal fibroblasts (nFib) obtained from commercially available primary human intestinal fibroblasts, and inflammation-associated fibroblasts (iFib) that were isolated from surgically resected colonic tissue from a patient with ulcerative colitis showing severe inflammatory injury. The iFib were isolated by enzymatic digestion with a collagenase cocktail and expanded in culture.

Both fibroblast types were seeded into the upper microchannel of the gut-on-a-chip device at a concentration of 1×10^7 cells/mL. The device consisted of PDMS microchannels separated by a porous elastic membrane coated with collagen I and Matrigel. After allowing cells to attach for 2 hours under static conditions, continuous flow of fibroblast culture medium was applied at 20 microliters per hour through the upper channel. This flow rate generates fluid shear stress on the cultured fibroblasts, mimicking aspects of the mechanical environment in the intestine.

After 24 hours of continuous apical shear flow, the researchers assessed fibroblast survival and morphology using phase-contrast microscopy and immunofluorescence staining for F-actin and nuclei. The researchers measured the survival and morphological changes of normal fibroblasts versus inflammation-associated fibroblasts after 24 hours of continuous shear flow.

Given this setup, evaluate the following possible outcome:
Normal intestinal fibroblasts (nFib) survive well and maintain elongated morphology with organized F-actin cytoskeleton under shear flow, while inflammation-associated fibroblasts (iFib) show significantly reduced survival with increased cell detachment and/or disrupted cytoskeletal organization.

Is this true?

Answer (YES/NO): NO